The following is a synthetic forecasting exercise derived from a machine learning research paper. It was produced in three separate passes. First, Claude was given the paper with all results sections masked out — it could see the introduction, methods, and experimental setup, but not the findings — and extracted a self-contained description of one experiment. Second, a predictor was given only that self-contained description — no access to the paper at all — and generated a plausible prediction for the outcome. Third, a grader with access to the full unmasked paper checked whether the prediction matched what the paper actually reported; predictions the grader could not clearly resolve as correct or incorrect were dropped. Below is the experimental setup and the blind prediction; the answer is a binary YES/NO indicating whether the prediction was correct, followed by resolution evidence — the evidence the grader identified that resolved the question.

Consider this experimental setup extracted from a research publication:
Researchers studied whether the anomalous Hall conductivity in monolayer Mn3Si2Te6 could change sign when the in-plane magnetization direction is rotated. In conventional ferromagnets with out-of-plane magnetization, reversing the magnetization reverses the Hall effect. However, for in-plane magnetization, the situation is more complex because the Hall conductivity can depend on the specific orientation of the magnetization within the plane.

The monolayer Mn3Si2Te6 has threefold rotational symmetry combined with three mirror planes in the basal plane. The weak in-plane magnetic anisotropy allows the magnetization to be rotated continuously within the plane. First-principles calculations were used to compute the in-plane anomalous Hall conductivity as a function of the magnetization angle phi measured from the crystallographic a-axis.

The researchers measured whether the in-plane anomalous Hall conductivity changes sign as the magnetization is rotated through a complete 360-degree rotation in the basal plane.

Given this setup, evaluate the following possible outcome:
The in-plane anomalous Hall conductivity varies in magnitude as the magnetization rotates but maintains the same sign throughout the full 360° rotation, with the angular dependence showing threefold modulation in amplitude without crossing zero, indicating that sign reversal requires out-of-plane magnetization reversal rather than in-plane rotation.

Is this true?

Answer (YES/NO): NO